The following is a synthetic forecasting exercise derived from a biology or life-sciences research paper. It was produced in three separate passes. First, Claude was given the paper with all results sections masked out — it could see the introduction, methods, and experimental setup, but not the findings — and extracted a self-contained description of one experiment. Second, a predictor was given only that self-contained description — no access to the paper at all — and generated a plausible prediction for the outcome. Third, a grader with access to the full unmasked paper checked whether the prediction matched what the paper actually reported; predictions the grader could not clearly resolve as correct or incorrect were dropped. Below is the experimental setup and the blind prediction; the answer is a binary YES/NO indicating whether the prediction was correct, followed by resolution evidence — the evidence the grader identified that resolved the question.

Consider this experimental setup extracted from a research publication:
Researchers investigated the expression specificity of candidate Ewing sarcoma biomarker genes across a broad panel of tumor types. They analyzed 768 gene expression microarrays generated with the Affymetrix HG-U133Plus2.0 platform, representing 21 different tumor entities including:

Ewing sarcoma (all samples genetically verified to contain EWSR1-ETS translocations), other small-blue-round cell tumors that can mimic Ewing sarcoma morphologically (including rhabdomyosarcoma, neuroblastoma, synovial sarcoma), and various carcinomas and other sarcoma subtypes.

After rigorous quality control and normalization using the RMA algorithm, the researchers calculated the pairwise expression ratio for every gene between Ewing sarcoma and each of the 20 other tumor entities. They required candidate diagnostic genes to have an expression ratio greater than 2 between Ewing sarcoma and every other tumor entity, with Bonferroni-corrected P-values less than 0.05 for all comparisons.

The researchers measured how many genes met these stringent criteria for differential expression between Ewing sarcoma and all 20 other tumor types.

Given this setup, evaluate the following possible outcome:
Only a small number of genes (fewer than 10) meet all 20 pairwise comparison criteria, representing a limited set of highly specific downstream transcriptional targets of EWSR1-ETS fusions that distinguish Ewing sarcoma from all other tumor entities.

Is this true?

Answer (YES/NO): YES